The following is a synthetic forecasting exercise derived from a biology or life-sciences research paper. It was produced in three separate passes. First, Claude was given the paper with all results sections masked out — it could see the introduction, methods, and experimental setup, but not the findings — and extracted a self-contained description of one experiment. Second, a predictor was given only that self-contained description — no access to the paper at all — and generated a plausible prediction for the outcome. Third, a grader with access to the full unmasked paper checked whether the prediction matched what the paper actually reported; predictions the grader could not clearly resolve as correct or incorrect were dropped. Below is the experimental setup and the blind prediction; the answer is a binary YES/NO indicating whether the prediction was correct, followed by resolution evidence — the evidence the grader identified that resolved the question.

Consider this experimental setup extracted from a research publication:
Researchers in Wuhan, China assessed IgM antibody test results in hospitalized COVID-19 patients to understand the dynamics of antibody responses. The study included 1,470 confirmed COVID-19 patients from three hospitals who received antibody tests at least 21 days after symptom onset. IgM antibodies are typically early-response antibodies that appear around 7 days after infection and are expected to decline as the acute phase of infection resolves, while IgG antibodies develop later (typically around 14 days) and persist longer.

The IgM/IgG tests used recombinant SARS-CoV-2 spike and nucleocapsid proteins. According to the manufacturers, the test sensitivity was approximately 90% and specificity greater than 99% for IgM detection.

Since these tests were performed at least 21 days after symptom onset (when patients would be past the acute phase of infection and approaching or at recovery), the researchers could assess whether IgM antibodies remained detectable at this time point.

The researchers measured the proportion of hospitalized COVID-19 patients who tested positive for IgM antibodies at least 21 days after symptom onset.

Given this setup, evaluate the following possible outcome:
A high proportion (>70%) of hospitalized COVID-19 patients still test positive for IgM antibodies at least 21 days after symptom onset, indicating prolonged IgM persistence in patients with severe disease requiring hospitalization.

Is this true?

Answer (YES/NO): NO